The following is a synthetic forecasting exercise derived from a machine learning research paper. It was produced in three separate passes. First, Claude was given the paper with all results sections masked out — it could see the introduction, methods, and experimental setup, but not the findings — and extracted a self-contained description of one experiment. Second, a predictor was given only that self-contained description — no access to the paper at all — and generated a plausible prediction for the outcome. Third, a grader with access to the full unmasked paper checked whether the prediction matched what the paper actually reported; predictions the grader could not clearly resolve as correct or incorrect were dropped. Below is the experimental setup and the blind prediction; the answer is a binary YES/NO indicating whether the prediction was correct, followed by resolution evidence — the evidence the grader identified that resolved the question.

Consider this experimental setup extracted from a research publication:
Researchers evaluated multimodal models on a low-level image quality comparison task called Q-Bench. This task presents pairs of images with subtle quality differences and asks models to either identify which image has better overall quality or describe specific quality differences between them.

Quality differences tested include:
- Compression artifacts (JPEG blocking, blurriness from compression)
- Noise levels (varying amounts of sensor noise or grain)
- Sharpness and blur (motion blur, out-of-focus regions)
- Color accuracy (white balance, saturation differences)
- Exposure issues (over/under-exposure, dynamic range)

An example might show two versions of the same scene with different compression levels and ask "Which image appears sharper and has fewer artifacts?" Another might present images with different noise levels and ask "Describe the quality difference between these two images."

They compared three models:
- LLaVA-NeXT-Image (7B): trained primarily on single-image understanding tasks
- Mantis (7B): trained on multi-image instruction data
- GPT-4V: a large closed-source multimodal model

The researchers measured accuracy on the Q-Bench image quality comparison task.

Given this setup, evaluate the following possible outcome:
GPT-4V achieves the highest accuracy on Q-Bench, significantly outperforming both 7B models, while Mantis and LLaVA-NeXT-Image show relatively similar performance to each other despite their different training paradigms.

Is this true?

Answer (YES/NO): NO